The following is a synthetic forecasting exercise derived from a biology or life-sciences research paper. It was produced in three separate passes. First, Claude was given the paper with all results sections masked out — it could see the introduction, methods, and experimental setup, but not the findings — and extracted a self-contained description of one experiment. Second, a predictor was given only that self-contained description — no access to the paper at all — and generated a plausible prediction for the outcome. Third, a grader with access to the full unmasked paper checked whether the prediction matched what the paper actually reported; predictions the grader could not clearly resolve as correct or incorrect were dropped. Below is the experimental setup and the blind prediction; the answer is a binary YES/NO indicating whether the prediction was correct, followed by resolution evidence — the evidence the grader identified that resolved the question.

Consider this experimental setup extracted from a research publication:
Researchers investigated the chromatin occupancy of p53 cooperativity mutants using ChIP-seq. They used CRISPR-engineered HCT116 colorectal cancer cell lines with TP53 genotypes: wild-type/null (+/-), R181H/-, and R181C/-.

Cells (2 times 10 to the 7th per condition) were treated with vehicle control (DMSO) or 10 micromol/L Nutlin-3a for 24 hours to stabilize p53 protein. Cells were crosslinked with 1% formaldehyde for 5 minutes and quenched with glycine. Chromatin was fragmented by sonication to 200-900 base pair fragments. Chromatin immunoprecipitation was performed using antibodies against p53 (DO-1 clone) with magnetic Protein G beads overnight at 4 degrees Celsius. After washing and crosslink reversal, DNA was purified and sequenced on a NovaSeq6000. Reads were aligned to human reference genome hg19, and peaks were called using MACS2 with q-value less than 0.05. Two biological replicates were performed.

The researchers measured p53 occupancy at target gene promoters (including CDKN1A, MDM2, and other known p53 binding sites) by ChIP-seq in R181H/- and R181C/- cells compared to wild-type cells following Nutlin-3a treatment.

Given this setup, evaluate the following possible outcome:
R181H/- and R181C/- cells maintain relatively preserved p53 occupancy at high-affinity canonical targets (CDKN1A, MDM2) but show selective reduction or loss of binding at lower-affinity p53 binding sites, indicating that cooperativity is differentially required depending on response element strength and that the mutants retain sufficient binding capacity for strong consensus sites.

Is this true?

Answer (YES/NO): NO